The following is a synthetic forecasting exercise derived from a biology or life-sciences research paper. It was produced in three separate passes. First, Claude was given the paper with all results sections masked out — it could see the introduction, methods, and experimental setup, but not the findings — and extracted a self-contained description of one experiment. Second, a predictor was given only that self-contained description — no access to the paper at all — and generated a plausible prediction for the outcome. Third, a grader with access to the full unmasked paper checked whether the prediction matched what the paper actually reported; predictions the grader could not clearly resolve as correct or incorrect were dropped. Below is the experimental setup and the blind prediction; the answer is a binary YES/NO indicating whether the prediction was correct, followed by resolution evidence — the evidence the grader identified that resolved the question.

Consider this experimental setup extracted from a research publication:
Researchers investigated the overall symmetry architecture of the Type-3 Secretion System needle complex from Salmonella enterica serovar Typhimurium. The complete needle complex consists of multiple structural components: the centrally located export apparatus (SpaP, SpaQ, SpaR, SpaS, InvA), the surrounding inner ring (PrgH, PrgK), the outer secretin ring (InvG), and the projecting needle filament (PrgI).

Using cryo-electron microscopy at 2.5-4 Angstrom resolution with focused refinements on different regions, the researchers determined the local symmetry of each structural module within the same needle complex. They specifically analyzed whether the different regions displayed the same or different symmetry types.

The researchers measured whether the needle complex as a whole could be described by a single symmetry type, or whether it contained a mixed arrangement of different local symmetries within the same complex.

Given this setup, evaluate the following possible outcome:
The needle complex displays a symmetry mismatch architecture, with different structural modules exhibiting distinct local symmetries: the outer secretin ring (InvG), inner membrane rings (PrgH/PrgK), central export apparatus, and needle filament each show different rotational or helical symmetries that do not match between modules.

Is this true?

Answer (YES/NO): YES